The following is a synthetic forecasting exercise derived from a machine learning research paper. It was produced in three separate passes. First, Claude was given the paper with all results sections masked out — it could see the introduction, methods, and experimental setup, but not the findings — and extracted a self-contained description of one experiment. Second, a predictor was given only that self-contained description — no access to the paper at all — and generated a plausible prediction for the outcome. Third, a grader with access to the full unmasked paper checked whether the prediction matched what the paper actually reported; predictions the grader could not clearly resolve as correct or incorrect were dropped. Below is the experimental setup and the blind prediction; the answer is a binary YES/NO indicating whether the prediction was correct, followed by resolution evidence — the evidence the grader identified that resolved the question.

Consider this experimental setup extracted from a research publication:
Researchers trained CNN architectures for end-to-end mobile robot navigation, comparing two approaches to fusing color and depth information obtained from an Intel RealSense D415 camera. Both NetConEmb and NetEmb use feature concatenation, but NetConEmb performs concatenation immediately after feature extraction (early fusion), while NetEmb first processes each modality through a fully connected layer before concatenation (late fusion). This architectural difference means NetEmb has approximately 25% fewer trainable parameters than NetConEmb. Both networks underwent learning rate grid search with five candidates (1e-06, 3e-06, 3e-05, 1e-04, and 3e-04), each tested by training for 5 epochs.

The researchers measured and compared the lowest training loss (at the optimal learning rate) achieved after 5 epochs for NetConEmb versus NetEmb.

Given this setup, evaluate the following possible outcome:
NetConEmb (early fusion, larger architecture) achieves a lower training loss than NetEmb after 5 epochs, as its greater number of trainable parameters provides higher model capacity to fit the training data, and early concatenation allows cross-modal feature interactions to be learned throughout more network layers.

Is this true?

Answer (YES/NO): YES